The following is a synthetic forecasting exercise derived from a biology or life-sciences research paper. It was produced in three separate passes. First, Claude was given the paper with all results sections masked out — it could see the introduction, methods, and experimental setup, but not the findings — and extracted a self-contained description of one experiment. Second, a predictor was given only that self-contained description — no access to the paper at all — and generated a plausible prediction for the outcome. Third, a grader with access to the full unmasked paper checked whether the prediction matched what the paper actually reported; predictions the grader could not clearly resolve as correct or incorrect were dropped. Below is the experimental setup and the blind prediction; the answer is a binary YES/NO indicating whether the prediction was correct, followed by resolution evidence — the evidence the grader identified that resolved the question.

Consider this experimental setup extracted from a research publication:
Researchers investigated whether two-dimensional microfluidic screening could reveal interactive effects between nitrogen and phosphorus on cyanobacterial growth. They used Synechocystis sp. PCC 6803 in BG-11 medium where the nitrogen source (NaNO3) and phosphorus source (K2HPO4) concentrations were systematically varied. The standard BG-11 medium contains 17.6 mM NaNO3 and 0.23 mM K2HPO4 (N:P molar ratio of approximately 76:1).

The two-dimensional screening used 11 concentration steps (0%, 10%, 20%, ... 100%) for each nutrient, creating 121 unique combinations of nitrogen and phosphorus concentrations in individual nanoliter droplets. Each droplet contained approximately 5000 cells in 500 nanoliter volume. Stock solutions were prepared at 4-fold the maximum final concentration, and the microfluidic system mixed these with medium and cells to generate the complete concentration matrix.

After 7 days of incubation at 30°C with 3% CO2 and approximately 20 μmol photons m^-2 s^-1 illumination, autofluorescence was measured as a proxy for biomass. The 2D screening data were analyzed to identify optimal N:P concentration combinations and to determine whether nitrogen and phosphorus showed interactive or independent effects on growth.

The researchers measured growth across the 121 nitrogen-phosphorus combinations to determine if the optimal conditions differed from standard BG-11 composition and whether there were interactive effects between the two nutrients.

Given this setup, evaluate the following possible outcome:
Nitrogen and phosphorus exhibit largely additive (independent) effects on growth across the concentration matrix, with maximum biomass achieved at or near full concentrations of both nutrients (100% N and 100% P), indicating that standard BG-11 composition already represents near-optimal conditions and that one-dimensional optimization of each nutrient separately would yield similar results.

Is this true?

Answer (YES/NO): NO